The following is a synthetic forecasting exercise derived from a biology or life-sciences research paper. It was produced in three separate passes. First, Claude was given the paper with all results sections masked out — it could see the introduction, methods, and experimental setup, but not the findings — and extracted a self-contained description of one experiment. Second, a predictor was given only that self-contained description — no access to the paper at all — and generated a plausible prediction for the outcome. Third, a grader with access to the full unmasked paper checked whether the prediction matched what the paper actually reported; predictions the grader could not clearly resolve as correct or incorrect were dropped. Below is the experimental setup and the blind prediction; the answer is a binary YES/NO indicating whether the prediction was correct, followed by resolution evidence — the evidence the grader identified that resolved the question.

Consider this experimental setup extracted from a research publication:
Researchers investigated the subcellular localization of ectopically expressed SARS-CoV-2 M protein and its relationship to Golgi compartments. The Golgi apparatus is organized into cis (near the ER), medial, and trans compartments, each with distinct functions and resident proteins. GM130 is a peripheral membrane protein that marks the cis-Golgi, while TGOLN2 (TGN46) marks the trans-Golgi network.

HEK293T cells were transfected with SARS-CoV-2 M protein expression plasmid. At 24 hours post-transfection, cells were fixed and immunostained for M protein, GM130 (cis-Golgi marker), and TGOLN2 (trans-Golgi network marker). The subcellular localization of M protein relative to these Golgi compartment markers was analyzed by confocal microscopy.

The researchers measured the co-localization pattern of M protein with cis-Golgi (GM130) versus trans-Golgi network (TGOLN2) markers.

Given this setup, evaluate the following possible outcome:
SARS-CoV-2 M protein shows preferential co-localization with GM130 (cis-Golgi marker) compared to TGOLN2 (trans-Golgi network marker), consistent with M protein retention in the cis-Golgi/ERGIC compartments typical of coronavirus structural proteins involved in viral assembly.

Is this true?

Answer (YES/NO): YES